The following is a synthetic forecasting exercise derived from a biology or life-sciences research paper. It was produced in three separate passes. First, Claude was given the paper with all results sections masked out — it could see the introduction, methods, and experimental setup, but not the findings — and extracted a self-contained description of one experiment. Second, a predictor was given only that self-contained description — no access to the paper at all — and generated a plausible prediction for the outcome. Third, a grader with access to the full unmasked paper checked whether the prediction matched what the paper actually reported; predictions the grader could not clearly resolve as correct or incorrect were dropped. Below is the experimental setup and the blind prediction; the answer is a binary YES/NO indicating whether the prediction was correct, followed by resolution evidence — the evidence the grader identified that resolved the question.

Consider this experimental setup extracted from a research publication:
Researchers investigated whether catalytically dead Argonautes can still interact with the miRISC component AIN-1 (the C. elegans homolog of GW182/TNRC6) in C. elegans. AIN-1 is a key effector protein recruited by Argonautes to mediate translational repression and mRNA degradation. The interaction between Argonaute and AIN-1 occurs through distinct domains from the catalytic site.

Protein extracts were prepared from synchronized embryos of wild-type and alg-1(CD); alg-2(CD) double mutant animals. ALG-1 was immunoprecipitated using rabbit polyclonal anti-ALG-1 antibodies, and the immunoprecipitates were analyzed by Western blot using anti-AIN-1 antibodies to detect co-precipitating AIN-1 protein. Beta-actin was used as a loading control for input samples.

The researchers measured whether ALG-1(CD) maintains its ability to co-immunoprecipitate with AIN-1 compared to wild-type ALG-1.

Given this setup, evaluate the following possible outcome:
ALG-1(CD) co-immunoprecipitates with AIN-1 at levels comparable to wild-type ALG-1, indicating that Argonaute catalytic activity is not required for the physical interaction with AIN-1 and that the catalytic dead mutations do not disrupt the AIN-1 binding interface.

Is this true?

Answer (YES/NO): YES